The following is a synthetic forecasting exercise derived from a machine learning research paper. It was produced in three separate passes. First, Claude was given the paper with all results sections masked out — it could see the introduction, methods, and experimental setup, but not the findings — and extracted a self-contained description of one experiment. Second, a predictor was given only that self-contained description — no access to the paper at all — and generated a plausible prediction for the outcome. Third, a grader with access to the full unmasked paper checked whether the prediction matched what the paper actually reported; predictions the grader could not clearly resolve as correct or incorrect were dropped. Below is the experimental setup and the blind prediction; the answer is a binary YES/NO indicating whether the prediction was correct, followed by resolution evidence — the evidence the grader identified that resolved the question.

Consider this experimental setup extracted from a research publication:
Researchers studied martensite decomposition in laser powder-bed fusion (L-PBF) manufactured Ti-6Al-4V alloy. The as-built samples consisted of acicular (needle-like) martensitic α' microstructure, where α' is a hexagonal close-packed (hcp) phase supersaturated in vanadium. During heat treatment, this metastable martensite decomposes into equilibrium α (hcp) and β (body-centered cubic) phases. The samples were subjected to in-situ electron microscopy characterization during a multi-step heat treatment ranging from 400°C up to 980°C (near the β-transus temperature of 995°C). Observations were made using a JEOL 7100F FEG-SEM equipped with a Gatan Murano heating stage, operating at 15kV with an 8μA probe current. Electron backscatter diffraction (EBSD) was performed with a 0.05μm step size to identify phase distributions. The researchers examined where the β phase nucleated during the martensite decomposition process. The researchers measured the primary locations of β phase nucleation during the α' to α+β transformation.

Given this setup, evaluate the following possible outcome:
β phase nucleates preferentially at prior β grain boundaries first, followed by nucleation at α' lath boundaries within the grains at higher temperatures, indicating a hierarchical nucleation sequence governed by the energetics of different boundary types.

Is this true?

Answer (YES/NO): NO